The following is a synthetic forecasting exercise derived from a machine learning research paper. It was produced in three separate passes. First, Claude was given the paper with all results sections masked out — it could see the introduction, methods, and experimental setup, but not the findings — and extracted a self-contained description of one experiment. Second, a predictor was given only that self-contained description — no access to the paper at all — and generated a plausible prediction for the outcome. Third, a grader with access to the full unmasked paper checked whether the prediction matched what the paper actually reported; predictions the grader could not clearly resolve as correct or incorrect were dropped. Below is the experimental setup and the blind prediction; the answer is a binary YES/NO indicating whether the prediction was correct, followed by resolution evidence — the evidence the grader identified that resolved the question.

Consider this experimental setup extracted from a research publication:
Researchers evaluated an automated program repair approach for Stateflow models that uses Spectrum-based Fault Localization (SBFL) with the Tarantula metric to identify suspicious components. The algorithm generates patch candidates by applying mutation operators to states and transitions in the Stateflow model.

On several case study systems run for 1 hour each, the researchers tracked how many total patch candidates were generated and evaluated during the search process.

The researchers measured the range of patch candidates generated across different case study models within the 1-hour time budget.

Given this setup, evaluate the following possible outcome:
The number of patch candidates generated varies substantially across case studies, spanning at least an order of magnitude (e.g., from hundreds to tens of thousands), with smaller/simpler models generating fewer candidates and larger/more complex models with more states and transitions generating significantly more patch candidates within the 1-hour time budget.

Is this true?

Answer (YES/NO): NO